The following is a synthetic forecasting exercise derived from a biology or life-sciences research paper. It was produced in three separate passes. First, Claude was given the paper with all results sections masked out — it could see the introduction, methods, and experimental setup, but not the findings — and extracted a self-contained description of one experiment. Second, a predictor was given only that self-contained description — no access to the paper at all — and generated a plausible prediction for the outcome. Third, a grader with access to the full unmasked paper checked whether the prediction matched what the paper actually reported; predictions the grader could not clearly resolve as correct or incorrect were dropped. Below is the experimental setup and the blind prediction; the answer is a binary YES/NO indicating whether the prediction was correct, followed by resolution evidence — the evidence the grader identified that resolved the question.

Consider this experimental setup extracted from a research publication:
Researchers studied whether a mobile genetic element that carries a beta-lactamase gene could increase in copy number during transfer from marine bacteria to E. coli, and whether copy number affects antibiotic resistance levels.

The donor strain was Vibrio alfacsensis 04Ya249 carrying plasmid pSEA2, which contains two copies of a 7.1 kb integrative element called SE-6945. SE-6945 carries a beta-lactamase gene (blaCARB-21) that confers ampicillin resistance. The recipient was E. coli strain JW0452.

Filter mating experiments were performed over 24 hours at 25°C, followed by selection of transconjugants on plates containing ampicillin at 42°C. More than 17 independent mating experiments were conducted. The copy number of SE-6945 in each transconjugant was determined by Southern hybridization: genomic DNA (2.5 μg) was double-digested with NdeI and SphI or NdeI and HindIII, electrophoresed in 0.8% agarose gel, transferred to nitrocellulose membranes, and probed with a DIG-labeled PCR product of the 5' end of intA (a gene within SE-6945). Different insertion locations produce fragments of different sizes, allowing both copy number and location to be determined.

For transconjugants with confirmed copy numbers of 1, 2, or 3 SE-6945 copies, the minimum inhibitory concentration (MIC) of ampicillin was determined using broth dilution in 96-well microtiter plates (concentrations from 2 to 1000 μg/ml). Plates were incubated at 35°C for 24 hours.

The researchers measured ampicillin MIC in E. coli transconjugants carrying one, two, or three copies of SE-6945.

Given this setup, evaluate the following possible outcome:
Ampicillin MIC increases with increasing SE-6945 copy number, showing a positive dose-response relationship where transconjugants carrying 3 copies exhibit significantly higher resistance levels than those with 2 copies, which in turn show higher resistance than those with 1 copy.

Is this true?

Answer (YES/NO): YES